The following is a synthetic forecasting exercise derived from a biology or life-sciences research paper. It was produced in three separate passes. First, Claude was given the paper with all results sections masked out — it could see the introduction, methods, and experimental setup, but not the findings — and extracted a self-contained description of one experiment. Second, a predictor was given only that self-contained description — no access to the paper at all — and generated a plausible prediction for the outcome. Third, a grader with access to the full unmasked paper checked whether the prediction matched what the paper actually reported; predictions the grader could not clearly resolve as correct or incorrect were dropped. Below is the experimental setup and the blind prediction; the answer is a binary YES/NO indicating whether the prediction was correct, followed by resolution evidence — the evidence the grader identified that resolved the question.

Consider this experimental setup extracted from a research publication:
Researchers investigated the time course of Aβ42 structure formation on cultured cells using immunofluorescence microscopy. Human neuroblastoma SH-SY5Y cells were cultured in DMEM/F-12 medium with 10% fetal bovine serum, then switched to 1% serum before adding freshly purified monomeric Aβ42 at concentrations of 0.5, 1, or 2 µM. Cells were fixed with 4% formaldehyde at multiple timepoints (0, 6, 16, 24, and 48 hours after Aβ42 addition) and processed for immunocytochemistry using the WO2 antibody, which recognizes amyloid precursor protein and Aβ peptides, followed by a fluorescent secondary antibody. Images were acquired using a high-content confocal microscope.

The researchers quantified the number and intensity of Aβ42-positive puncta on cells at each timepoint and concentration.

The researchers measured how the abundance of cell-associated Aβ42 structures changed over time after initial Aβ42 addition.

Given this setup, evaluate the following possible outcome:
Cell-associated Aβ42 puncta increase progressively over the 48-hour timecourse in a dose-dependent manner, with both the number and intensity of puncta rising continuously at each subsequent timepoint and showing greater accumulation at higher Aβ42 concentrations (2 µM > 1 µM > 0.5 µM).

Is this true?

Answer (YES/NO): NO